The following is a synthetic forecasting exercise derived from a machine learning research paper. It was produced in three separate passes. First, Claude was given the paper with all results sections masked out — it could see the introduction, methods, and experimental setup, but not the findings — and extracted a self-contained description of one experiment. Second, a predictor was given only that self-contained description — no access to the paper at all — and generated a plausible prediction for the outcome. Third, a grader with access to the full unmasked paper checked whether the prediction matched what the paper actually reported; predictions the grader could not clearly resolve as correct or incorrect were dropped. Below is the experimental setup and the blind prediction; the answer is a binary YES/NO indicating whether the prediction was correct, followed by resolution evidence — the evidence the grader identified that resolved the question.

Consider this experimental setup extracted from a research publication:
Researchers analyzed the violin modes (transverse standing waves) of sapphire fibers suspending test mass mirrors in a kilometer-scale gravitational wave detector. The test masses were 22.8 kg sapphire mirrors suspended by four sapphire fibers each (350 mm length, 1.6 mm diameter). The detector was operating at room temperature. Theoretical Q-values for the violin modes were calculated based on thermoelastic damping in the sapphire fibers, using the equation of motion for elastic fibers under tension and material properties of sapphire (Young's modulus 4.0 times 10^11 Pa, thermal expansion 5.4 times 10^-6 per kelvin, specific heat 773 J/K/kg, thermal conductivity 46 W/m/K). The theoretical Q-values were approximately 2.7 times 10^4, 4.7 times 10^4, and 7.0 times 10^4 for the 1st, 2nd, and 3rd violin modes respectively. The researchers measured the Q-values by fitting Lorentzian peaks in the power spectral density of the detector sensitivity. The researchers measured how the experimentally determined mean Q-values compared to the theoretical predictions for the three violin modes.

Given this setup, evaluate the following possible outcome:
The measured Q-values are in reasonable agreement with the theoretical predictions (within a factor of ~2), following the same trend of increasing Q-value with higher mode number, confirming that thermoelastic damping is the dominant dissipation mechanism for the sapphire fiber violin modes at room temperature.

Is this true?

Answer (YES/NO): NO